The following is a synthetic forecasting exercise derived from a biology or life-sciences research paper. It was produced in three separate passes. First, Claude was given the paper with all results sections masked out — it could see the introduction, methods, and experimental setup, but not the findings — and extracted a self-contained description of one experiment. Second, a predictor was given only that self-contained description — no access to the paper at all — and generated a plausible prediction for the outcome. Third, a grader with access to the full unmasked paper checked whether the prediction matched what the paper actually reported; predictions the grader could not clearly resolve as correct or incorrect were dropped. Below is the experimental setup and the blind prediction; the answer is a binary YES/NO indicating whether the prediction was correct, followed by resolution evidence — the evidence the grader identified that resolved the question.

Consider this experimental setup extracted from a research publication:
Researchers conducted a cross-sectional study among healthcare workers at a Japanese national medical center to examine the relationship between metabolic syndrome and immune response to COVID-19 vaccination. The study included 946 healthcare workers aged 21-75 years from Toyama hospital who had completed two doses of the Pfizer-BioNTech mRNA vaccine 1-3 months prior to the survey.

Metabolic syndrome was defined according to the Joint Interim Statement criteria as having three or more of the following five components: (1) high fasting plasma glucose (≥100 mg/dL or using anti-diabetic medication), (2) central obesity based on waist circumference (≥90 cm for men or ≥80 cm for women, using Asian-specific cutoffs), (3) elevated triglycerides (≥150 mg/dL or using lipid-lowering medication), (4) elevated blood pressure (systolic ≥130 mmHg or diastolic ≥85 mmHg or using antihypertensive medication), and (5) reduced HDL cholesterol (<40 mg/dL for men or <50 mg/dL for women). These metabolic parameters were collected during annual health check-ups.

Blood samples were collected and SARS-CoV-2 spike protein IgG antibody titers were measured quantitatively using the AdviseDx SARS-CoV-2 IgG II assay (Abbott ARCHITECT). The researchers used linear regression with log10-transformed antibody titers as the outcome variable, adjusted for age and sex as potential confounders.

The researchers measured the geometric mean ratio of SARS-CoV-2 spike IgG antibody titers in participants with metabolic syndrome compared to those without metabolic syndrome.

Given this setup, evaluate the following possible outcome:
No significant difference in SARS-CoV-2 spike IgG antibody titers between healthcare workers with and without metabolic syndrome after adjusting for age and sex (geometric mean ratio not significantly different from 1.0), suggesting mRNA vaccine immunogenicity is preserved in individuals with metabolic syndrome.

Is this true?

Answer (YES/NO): NO